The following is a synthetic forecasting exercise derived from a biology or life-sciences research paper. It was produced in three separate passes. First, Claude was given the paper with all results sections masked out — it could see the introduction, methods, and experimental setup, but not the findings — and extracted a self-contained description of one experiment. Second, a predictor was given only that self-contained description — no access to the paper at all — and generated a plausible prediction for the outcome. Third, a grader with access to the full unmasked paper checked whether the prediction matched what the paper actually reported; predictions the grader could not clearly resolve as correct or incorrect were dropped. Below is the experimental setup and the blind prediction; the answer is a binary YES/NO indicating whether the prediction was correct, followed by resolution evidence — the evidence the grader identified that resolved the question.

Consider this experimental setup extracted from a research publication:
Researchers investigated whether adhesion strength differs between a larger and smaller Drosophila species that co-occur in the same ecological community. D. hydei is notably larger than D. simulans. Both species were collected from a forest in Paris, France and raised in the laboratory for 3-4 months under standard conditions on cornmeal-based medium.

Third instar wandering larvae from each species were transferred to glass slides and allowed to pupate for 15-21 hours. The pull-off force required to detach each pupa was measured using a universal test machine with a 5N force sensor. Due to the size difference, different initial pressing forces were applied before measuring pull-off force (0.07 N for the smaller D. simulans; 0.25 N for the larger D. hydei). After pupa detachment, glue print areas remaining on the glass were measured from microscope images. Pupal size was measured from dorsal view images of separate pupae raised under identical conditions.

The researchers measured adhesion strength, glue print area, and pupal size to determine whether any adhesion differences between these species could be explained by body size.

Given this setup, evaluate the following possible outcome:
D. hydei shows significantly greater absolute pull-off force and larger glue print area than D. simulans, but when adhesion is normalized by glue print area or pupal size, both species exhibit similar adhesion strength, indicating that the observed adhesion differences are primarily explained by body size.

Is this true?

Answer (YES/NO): NO